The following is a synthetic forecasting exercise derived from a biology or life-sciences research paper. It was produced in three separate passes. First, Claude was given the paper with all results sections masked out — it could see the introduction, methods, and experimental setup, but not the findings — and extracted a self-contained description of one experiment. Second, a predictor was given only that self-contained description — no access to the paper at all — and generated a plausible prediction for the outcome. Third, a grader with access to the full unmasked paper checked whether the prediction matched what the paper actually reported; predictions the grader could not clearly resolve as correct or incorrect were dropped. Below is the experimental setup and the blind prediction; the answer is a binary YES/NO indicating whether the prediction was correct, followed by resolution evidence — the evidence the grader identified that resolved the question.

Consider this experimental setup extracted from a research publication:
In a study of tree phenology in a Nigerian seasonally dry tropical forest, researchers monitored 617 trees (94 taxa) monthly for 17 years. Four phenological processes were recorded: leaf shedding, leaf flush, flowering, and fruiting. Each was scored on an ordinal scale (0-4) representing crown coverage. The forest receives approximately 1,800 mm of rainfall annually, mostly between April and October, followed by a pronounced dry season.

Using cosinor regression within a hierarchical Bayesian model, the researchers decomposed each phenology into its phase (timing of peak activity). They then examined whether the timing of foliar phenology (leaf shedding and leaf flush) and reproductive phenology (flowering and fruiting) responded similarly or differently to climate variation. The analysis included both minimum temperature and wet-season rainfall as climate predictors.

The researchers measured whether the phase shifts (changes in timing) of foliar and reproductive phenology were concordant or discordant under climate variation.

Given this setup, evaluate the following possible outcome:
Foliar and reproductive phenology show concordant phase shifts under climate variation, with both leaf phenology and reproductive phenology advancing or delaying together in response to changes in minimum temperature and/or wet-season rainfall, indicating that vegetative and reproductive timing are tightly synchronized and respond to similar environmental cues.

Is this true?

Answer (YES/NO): NO